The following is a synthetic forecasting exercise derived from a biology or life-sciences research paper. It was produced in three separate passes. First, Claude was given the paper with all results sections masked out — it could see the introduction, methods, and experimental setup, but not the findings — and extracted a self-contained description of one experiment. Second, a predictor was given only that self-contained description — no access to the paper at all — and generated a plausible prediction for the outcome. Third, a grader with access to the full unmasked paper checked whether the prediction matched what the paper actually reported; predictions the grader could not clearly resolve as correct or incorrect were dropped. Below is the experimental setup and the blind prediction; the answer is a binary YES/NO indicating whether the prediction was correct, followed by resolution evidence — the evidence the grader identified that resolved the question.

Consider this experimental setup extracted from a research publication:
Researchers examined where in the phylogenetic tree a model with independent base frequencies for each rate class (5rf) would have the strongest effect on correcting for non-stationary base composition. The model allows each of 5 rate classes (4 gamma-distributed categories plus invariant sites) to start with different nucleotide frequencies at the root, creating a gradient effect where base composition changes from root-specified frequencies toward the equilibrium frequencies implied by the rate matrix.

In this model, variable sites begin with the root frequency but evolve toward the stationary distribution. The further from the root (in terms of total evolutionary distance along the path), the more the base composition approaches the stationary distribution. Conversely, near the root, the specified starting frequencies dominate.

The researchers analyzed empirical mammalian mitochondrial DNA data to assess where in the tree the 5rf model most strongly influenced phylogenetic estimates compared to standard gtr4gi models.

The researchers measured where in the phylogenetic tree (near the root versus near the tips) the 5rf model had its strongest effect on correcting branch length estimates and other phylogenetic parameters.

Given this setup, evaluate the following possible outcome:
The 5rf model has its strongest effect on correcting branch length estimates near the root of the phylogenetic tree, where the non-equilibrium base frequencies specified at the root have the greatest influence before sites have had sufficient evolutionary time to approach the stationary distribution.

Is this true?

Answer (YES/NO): YES